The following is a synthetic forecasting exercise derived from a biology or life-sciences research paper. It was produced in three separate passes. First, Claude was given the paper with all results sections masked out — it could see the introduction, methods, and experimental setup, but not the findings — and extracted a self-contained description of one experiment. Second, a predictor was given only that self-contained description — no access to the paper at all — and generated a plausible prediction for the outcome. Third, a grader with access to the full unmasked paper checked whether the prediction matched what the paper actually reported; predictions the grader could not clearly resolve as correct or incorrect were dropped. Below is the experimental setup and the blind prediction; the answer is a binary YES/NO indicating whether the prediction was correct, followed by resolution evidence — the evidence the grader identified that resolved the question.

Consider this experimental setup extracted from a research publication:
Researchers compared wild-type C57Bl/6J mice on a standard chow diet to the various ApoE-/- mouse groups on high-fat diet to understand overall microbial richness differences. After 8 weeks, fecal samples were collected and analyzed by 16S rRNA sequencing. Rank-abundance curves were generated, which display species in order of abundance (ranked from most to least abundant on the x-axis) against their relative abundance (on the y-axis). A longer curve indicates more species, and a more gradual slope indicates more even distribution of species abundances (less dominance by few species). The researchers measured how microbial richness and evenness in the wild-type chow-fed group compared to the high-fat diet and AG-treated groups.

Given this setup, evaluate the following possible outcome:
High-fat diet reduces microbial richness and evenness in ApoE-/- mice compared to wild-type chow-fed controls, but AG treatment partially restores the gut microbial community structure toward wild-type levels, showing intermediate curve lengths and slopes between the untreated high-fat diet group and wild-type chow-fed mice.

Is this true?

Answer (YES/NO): NO